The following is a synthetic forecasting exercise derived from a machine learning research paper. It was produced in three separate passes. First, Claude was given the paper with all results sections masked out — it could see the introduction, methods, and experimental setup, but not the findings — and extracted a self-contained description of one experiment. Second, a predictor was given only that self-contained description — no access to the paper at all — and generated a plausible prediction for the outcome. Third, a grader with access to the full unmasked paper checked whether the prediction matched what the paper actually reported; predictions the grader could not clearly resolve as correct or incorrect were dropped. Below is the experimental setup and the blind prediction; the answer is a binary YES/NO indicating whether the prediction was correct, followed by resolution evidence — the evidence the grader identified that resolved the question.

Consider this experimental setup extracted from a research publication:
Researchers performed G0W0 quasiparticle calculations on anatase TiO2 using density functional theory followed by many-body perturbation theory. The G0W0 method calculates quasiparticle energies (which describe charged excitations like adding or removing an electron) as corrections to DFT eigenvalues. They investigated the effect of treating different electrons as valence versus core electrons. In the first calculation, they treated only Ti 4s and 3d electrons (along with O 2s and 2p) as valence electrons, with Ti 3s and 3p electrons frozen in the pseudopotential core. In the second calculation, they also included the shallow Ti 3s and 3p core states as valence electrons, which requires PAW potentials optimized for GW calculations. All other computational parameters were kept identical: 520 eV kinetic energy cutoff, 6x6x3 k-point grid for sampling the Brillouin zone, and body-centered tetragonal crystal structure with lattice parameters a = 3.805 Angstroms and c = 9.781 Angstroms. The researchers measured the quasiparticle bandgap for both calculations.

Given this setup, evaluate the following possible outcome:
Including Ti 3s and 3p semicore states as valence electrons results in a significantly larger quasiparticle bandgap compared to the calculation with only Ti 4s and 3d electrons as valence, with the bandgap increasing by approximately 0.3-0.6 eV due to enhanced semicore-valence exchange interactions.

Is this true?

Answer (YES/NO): NO